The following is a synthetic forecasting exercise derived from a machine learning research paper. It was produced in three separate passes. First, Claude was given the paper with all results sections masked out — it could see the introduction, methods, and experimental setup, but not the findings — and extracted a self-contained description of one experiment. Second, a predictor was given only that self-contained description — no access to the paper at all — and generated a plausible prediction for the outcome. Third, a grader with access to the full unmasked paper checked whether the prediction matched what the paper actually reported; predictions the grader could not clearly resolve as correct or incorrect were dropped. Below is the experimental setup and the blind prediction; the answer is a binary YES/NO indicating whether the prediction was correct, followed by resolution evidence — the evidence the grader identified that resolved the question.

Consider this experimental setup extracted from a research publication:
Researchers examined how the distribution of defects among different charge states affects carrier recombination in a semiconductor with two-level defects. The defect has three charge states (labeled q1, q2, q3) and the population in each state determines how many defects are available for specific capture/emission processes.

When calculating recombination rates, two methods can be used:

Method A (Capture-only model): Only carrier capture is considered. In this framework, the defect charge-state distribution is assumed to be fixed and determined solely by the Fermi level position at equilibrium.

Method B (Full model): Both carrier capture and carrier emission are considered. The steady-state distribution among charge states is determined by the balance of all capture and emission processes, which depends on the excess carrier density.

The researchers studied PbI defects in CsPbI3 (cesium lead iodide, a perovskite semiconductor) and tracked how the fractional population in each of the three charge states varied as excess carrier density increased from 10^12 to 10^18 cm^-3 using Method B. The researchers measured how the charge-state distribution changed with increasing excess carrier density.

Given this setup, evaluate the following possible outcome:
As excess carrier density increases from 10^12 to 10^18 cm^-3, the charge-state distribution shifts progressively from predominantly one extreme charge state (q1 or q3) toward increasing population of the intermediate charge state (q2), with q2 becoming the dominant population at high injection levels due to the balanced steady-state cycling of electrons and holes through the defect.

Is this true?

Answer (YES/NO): NO